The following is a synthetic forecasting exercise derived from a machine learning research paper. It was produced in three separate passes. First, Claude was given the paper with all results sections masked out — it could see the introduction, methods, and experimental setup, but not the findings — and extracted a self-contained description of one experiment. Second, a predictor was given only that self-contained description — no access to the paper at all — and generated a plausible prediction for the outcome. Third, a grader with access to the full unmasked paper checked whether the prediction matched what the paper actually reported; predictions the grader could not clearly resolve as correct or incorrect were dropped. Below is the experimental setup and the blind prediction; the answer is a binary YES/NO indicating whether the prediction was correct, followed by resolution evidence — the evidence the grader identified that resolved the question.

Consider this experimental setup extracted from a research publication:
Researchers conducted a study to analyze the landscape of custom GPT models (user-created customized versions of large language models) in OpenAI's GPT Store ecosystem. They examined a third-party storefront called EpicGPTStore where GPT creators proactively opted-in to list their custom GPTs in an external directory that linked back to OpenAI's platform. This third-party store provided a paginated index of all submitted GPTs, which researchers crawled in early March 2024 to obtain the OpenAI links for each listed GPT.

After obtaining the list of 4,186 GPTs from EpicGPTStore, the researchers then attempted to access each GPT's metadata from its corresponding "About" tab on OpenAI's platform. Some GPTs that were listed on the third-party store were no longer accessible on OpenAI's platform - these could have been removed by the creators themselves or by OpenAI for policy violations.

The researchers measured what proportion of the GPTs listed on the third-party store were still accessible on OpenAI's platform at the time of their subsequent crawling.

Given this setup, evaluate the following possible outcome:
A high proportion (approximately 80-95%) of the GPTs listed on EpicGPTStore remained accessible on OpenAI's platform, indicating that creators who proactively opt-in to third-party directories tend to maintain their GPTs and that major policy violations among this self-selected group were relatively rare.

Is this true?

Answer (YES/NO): NO